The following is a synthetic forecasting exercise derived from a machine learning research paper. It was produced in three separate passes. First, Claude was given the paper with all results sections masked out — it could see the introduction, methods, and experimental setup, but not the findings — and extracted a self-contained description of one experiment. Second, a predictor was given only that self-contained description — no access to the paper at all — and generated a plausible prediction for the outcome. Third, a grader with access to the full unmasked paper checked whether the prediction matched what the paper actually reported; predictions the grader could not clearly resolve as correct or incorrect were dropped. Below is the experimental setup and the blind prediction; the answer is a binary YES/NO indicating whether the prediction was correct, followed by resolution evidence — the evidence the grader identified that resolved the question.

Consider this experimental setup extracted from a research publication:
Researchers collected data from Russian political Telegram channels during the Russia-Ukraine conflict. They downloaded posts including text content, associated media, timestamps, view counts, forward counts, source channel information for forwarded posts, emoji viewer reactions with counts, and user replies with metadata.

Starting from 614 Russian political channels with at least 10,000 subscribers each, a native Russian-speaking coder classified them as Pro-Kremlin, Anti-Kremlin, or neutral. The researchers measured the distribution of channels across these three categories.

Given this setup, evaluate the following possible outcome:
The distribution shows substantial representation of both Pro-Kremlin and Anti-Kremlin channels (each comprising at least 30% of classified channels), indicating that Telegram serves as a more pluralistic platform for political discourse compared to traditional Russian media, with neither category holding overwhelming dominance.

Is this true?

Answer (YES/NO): NO